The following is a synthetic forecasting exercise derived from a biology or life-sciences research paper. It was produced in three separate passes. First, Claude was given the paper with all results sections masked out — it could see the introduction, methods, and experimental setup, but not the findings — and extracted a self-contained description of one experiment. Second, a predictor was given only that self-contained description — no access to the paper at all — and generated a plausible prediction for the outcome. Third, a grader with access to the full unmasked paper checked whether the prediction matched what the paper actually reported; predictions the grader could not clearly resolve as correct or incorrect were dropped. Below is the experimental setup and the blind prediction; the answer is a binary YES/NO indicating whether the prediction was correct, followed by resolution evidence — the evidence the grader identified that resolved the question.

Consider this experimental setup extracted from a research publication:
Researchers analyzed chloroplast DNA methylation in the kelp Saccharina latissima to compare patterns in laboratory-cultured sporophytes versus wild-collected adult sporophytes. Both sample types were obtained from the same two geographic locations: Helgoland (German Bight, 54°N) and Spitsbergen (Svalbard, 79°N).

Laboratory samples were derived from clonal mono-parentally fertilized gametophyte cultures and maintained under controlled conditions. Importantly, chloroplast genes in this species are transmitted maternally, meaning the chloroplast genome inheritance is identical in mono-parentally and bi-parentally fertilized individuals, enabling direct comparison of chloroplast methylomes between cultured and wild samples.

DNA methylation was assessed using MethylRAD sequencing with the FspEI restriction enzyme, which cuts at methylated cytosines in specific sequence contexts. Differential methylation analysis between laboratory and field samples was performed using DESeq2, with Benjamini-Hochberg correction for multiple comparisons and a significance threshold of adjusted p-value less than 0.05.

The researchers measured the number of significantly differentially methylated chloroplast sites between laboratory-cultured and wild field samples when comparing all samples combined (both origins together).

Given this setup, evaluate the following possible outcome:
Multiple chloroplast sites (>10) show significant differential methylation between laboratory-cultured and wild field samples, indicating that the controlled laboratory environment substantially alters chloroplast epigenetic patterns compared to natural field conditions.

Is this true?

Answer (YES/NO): YES